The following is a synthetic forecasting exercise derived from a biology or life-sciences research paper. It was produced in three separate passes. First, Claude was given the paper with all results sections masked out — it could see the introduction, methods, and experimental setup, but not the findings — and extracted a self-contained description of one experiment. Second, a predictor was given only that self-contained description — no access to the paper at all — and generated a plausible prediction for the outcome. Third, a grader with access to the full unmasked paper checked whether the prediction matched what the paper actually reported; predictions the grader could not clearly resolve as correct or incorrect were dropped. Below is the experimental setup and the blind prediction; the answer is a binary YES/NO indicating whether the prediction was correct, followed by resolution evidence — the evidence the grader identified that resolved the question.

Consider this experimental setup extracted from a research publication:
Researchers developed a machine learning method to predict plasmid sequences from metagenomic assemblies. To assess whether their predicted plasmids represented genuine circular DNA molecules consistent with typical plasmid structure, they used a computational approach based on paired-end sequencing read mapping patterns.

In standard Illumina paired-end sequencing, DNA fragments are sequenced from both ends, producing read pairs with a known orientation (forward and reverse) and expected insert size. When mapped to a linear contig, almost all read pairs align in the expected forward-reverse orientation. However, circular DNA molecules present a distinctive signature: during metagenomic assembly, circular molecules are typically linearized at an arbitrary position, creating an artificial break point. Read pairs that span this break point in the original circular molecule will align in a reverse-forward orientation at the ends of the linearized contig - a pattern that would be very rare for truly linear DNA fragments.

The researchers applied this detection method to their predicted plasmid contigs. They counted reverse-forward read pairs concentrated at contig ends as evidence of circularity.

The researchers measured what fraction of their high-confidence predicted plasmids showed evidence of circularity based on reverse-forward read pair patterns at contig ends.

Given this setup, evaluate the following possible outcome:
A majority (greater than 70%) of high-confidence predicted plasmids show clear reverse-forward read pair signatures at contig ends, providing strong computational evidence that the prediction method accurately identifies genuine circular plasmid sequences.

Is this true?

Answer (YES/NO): NO